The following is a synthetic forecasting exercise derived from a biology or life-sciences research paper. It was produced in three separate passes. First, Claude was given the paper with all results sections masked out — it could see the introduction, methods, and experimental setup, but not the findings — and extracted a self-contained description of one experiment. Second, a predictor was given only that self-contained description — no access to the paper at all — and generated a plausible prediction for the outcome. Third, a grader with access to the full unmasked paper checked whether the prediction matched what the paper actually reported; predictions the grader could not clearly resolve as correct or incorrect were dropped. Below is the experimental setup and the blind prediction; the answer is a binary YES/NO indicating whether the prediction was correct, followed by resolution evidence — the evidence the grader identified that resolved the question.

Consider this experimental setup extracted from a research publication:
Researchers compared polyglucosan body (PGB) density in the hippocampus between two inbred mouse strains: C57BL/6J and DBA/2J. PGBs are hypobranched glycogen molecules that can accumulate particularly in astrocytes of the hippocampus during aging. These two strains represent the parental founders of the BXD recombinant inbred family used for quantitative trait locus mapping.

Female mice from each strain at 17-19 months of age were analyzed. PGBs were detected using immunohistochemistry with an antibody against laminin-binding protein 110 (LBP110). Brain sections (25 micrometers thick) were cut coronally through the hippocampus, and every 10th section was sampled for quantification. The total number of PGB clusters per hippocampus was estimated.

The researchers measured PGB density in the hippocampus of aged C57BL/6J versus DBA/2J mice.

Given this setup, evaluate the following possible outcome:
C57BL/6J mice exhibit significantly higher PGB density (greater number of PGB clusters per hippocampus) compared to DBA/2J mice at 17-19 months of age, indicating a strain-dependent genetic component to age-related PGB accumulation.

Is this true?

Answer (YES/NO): YES